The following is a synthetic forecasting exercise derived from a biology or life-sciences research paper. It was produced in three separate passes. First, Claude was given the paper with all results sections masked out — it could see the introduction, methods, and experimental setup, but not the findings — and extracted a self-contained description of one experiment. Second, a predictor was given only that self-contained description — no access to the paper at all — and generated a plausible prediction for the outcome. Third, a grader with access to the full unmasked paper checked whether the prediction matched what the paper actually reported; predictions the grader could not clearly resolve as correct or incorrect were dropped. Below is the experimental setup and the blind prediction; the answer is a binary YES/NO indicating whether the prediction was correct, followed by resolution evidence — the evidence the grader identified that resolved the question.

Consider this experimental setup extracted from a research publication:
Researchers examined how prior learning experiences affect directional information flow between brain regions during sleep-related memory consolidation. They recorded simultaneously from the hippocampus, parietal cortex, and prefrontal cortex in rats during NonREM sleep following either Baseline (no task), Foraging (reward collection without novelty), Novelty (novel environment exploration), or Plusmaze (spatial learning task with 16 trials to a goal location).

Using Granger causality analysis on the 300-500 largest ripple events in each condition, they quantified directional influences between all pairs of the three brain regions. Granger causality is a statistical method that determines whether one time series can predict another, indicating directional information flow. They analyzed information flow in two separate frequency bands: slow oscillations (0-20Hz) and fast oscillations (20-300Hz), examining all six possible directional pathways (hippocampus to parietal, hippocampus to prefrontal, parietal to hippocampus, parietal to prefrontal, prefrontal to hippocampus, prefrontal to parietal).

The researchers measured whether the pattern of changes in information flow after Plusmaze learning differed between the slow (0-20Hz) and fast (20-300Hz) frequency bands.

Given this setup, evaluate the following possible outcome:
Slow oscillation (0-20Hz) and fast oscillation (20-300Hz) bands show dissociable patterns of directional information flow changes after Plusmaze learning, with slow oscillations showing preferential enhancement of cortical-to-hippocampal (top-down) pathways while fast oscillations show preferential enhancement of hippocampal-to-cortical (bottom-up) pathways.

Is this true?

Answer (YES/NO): NO